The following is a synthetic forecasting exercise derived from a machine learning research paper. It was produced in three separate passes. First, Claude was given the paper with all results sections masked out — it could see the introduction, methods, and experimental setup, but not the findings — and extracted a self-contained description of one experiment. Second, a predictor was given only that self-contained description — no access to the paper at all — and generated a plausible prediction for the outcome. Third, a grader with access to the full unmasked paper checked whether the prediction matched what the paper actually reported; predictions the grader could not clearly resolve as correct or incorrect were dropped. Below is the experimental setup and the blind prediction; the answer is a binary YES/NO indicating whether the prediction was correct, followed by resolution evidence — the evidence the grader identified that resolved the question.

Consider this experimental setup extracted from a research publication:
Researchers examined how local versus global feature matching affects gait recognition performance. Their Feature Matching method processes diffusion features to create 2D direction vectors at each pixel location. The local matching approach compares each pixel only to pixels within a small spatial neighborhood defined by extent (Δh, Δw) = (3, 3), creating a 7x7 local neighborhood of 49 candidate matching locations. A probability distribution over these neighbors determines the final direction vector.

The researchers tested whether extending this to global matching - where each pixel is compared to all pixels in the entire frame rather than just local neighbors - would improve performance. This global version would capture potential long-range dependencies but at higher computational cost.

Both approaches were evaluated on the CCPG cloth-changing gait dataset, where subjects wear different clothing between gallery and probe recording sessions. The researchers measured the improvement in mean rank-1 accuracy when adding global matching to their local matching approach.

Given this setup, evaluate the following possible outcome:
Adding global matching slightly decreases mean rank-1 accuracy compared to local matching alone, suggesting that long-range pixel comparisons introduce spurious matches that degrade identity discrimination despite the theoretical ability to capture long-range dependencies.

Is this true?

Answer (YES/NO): NO